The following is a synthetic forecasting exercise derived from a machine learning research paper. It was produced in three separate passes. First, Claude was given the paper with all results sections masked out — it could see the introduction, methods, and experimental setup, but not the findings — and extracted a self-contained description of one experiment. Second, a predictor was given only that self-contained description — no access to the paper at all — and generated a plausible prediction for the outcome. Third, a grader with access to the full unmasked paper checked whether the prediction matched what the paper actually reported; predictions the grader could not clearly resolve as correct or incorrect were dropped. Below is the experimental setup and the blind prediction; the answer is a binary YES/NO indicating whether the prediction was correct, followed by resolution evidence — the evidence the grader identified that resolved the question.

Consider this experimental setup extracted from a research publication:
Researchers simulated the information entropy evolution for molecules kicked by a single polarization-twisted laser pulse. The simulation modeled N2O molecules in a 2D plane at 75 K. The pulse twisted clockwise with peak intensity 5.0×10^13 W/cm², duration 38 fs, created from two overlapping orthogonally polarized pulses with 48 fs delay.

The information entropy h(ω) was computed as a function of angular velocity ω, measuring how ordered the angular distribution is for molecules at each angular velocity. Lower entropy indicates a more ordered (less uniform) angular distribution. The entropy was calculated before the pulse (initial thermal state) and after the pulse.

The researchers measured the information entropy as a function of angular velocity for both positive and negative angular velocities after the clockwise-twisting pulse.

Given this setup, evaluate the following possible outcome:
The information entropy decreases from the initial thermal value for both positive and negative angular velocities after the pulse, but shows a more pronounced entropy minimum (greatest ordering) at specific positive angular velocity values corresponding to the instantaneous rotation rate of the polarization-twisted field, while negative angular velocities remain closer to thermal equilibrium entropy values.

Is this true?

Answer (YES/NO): NO